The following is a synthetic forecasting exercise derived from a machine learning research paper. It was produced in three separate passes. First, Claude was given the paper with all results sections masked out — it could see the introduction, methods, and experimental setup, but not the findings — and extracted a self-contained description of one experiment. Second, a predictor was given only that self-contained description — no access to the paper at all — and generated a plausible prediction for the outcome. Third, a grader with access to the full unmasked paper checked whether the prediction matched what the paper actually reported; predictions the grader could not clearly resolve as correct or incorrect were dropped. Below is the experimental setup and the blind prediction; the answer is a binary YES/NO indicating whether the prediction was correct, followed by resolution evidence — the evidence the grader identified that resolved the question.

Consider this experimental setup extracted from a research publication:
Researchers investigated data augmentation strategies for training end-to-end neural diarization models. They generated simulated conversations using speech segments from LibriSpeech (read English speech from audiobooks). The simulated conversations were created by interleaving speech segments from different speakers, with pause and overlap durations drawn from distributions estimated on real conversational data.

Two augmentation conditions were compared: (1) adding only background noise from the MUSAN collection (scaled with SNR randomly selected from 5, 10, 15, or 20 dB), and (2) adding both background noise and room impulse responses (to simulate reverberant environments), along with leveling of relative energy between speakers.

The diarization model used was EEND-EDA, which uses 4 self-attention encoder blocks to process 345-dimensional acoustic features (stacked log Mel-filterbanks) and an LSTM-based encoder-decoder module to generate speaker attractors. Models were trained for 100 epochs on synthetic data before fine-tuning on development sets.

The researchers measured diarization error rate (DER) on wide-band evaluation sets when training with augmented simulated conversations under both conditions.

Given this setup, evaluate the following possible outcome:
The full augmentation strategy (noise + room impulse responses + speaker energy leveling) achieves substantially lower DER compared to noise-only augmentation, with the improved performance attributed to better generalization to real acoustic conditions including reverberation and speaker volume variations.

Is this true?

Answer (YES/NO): NO